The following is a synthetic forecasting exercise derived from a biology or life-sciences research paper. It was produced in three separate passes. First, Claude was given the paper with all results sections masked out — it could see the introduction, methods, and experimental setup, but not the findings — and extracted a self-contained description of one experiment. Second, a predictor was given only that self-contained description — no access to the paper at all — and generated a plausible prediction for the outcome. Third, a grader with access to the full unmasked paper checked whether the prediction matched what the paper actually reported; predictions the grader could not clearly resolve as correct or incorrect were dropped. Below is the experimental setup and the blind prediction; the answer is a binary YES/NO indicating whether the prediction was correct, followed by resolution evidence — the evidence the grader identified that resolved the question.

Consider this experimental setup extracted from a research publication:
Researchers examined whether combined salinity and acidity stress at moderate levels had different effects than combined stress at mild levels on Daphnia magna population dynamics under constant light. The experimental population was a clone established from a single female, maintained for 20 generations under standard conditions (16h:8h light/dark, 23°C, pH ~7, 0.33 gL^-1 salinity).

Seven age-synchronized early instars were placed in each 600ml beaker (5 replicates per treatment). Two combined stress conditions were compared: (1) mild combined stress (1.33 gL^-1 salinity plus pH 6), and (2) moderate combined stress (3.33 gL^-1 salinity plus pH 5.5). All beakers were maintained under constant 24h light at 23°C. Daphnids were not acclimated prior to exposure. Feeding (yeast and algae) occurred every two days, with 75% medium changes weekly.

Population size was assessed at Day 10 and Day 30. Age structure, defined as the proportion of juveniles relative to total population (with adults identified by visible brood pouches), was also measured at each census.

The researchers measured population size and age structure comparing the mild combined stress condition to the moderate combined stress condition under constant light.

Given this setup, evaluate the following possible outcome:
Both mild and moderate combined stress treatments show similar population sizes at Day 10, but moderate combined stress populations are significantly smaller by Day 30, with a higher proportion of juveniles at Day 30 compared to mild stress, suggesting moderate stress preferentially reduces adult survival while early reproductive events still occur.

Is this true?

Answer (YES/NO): NO